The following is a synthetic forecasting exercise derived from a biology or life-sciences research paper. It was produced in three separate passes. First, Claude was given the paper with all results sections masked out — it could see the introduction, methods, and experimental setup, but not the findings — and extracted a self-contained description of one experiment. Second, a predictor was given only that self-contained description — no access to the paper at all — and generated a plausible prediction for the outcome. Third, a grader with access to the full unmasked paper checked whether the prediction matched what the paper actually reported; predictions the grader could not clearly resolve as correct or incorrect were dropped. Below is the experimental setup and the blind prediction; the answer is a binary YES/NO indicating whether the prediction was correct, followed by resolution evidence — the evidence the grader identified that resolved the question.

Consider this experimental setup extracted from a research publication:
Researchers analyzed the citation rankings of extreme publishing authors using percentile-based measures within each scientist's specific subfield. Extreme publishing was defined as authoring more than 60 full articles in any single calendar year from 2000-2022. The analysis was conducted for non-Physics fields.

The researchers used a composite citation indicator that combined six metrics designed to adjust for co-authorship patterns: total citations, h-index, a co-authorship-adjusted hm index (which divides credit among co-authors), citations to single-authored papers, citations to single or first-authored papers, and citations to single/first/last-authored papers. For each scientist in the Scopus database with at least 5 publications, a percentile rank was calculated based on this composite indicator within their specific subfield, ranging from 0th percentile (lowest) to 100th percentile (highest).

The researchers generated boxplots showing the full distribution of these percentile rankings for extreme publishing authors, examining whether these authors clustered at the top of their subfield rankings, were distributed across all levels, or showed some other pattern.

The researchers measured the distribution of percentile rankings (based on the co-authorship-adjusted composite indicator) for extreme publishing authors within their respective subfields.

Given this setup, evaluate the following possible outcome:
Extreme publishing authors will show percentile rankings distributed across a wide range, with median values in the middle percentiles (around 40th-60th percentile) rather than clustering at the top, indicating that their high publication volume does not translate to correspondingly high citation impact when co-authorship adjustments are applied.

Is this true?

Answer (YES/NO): NO